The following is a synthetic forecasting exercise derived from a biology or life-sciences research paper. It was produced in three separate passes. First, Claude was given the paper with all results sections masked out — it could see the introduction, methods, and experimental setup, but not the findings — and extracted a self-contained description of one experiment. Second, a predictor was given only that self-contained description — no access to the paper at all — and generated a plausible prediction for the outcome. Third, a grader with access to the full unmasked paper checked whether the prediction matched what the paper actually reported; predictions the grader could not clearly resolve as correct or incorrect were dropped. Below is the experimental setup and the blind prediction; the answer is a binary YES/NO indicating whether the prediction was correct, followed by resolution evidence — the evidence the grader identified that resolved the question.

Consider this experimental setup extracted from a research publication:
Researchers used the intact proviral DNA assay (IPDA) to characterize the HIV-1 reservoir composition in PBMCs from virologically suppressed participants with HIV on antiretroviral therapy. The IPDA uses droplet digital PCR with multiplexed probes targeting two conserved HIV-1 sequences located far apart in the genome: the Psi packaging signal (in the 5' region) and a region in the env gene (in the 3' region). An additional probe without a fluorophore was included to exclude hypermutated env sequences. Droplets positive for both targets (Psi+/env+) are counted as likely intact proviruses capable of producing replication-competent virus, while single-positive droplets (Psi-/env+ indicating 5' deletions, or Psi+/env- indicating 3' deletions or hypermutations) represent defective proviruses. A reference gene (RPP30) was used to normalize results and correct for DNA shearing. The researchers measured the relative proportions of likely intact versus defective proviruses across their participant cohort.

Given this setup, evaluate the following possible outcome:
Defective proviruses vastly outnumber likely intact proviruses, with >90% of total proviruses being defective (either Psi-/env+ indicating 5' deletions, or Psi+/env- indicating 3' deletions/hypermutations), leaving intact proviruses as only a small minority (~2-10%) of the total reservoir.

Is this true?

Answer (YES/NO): NO